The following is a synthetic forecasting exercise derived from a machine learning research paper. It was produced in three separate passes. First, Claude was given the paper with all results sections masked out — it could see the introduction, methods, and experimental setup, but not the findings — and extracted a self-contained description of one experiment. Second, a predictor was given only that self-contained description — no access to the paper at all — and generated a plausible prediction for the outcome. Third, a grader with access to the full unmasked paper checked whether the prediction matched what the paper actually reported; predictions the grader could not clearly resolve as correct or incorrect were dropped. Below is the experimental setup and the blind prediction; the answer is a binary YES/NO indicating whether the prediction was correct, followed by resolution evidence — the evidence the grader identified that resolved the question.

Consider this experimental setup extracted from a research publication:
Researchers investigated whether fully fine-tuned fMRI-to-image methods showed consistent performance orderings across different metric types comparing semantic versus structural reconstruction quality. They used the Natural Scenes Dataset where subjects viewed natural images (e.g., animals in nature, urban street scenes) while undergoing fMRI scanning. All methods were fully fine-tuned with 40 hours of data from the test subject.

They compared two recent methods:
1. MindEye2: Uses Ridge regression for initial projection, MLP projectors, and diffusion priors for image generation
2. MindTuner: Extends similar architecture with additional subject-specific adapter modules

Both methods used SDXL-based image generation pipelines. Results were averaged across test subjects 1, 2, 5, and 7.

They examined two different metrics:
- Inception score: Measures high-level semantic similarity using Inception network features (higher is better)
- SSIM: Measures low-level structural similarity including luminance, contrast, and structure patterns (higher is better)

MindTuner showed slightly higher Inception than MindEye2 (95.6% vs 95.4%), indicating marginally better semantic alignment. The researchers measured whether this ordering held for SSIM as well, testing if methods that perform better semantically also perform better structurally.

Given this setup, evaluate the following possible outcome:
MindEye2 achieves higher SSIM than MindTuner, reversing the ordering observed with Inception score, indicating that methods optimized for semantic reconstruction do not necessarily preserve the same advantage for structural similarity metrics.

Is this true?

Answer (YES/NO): YES